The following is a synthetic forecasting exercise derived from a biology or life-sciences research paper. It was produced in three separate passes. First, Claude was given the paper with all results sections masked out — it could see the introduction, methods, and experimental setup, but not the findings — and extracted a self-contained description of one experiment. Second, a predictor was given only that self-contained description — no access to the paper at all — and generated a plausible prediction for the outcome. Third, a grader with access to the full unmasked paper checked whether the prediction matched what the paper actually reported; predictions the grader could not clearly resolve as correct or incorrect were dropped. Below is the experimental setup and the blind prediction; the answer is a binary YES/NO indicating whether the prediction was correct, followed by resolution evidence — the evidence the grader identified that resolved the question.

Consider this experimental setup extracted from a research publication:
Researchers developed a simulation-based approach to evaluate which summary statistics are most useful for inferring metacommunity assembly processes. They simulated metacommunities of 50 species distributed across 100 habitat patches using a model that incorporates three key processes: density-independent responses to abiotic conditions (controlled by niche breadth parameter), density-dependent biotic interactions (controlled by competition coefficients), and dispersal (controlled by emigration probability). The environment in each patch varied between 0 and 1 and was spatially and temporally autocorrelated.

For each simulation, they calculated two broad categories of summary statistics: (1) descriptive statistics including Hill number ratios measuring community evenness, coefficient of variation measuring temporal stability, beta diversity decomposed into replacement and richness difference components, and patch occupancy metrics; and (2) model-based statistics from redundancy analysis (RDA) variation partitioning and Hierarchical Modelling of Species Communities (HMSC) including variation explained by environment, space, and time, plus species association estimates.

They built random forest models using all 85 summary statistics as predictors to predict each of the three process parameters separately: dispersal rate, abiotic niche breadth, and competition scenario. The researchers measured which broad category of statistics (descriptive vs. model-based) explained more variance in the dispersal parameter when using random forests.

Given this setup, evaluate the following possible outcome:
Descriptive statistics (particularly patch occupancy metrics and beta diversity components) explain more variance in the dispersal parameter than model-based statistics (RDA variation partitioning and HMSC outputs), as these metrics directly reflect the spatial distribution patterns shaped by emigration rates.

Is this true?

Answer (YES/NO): YES